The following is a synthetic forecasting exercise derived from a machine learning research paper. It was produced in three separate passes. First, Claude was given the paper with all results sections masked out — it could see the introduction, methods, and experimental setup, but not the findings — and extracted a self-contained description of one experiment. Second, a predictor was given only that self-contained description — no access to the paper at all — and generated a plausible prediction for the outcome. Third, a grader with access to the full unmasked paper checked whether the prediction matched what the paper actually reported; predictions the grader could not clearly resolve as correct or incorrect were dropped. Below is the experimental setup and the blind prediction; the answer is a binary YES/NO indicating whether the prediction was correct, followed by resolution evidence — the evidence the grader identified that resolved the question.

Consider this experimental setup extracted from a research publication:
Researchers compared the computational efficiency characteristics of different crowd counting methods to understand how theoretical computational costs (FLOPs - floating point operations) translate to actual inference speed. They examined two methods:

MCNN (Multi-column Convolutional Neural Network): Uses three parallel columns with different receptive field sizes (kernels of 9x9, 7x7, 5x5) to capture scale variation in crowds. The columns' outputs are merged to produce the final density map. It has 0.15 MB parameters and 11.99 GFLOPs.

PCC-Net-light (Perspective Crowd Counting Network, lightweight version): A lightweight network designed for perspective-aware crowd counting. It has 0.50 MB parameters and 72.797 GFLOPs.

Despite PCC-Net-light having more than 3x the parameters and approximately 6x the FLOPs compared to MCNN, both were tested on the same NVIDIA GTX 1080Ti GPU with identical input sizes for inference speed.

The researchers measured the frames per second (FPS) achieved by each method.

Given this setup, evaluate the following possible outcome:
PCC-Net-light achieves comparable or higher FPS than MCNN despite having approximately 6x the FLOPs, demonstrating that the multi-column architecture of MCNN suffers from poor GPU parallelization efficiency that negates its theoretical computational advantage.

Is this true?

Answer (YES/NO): NO